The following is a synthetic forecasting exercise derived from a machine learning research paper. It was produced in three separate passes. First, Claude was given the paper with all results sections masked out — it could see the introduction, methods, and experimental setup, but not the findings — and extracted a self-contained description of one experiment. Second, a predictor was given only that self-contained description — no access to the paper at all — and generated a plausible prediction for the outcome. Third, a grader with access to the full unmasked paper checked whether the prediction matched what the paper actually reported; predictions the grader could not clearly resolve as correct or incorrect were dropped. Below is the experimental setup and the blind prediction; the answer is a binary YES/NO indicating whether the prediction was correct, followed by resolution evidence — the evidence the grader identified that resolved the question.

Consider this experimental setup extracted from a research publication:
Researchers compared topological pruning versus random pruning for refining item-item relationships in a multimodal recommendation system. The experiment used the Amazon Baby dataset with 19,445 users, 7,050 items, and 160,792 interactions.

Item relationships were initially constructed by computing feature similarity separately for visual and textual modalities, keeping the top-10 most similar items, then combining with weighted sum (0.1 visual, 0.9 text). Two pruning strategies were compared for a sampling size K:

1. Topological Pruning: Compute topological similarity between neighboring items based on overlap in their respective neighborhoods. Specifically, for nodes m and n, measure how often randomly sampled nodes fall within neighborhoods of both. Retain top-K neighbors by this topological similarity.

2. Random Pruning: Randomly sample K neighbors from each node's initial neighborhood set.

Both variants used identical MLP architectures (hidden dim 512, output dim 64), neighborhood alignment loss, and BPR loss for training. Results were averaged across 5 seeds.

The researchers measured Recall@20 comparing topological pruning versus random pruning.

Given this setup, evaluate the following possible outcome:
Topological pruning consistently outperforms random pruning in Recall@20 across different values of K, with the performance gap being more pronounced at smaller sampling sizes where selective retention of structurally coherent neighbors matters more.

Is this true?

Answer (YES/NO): NO